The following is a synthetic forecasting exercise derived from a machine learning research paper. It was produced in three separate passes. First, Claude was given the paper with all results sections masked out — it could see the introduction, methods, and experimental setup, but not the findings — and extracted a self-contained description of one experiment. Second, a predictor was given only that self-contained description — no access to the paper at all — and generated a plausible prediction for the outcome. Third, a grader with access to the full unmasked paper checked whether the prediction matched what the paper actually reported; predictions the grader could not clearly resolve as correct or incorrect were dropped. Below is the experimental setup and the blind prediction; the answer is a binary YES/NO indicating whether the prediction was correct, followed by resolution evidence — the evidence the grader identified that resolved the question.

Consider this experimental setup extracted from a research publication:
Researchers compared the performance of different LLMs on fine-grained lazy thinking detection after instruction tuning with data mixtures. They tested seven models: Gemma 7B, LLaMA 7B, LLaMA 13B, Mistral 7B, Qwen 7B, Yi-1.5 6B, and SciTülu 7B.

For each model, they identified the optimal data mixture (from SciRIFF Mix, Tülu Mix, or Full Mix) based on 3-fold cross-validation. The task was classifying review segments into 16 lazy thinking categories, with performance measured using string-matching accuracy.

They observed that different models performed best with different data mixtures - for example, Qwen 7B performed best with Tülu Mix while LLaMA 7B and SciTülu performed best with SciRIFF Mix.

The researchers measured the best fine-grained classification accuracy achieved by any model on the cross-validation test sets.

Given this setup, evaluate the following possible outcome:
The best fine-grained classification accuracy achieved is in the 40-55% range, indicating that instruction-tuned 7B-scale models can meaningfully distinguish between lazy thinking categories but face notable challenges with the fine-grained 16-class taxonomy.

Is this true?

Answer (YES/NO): YES